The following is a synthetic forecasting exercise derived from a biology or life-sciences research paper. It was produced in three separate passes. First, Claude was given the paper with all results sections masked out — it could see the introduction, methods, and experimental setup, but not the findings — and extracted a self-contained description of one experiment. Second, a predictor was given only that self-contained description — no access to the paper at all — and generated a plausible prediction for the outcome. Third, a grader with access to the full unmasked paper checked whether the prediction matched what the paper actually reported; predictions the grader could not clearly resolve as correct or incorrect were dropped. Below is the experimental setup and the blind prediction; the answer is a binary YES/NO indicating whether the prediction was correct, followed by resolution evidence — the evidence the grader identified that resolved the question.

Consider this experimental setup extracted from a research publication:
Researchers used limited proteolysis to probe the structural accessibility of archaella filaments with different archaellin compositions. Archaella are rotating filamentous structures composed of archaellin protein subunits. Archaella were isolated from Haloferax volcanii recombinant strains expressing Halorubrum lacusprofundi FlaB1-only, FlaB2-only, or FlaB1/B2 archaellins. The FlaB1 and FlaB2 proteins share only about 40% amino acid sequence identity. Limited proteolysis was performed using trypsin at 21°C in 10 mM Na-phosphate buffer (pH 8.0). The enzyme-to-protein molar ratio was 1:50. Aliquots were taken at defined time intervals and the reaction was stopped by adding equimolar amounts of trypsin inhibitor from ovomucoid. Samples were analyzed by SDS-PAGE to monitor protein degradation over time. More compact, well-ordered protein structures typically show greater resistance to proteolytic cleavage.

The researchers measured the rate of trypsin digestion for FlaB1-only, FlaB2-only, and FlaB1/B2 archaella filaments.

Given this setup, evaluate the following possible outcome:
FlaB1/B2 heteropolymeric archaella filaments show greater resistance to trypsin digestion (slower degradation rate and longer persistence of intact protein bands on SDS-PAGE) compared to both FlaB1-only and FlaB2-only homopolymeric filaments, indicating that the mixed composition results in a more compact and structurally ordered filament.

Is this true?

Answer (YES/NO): NO